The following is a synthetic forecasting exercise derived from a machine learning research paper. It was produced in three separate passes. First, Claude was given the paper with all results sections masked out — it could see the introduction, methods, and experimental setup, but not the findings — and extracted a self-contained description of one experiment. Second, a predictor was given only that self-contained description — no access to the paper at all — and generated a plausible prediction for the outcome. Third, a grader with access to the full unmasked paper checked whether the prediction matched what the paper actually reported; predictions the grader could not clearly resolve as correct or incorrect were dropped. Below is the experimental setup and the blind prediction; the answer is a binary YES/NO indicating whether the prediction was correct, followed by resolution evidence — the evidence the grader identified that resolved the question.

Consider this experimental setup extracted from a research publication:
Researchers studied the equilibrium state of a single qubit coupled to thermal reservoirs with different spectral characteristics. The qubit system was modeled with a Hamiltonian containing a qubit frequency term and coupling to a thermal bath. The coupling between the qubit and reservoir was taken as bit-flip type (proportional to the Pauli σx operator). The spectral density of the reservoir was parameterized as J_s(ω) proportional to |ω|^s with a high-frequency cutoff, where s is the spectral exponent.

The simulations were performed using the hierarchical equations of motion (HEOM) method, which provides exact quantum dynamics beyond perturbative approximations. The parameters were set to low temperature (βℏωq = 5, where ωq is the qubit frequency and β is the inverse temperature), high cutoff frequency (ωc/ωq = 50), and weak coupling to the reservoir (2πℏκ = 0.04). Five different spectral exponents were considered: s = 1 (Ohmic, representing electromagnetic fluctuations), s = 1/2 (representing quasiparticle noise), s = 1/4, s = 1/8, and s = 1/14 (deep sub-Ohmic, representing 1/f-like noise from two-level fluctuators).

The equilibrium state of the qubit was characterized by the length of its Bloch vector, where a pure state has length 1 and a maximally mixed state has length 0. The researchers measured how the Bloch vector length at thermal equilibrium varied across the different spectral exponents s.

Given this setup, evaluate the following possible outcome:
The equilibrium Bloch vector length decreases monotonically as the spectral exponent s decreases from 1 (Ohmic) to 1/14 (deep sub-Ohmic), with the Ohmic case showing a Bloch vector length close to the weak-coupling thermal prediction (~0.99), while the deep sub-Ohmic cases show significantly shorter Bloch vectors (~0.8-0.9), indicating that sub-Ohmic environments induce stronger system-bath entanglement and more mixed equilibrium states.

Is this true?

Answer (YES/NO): NO